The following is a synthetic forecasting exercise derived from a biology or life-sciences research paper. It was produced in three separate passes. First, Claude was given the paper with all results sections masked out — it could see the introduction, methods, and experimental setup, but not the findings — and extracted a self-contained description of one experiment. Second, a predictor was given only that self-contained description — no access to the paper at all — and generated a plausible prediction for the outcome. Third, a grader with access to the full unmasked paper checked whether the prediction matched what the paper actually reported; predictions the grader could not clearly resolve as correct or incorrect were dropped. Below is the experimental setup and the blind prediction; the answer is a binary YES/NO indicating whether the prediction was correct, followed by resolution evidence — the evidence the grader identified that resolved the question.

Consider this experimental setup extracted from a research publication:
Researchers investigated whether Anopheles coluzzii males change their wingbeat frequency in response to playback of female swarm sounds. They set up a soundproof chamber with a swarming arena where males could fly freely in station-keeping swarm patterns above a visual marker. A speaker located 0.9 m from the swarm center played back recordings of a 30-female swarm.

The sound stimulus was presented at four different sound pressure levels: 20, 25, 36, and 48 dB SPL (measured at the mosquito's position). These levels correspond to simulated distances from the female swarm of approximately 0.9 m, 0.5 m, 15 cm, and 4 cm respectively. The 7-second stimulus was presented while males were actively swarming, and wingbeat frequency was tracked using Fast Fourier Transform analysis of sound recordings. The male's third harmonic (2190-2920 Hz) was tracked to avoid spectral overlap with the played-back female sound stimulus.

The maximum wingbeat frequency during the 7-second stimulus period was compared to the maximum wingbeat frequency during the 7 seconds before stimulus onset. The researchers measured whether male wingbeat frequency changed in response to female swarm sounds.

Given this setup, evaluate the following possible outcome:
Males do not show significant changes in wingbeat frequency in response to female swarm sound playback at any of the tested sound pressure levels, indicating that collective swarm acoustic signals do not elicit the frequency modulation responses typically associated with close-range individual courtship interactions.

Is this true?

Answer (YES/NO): NO